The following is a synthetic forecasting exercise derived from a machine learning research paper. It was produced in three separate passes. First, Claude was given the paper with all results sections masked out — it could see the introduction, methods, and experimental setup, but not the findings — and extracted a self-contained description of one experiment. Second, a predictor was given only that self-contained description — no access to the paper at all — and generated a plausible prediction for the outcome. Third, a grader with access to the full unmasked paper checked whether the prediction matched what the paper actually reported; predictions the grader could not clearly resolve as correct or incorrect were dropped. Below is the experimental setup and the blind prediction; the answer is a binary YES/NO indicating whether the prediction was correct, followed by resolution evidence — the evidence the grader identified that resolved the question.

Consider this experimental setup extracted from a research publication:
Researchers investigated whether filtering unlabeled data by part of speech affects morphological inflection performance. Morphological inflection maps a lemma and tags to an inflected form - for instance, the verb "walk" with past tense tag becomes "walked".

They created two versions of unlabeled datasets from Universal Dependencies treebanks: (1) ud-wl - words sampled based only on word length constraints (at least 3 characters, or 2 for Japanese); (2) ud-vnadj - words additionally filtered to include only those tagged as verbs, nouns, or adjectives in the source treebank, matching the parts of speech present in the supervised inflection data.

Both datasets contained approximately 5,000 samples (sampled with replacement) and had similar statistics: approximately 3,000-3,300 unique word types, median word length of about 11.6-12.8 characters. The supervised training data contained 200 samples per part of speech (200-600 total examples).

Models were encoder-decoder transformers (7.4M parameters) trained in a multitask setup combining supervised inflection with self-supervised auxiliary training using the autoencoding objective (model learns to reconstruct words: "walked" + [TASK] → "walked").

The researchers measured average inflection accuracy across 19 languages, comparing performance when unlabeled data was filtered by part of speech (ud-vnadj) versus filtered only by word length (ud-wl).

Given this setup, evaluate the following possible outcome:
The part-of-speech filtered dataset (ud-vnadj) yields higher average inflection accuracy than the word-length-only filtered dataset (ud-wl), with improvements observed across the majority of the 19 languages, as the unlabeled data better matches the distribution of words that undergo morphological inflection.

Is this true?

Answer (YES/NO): NO